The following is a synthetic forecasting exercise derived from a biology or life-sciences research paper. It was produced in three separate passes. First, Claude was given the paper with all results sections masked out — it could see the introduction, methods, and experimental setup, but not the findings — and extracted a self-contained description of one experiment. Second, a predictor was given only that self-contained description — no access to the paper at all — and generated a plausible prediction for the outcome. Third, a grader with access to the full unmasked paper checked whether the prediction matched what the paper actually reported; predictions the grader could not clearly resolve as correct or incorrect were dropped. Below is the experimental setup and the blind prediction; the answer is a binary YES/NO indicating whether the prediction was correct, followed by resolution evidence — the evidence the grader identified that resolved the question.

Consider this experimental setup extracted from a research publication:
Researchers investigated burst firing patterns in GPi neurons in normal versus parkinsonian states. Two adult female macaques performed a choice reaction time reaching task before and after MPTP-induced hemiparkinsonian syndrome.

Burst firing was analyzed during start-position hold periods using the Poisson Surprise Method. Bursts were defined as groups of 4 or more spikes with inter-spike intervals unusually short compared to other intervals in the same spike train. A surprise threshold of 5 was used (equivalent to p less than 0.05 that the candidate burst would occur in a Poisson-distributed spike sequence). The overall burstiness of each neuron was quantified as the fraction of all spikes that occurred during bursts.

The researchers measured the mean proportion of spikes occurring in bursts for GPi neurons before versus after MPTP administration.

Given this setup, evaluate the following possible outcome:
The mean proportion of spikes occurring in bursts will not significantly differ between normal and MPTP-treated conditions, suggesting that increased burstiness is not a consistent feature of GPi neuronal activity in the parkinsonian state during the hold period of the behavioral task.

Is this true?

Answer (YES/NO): NO